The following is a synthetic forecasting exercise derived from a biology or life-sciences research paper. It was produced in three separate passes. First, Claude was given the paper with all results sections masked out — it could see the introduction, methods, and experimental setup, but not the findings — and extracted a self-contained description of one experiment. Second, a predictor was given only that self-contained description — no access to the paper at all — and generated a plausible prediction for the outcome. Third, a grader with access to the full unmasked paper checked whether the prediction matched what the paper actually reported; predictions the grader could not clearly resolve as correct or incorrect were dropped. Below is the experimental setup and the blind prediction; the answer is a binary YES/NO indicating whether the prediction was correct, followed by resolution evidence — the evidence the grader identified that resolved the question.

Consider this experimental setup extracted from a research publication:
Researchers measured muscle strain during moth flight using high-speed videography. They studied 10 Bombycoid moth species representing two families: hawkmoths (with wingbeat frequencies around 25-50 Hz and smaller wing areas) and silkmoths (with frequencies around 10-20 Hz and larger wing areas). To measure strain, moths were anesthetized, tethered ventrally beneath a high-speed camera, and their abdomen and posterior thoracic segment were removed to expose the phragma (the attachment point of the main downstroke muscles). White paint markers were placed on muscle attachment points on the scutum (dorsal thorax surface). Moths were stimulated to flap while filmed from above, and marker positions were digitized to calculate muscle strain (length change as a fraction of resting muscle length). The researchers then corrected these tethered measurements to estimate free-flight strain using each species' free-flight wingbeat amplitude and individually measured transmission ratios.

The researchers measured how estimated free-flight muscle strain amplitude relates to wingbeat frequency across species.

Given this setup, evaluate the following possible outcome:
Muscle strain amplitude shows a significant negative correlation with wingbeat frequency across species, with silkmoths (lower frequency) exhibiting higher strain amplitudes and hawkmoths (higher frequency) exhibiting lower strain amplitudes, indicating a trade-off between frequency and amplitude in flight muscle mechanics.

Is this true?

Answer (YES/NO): YES